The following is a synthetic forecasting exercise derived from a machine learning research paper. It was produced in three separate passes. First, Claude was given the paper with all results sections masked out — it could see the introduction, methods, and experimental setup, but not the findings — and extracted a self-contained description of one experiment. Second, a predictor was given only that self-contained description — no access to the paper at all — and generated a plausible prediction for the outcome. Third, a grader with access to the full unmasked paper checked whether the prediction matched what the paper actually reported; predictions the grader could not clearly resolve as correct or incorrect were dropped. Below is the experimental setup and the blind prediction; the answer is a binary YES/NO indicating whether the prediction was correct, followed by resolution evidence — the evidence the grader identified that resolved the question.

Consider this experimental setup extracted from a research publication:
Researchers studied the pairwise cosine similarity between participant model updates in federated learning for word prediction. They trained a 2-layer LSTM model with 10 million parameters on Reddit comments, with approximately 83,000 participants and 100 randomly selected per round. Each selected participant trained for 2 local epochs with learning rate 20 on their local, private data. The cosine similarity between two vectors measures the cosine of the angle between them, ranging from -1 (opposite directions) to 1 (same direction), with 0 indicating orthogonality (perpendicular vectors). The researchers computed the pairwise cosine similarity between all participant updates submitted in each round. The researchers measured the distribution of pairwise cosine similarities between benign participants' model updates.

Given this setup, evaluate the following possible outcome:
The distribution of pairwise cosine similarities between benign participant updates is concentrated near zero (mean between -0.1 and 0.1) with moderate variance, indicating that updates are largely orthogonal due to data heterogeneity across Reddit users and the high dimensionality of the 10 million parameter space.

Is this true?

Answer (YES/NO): NO